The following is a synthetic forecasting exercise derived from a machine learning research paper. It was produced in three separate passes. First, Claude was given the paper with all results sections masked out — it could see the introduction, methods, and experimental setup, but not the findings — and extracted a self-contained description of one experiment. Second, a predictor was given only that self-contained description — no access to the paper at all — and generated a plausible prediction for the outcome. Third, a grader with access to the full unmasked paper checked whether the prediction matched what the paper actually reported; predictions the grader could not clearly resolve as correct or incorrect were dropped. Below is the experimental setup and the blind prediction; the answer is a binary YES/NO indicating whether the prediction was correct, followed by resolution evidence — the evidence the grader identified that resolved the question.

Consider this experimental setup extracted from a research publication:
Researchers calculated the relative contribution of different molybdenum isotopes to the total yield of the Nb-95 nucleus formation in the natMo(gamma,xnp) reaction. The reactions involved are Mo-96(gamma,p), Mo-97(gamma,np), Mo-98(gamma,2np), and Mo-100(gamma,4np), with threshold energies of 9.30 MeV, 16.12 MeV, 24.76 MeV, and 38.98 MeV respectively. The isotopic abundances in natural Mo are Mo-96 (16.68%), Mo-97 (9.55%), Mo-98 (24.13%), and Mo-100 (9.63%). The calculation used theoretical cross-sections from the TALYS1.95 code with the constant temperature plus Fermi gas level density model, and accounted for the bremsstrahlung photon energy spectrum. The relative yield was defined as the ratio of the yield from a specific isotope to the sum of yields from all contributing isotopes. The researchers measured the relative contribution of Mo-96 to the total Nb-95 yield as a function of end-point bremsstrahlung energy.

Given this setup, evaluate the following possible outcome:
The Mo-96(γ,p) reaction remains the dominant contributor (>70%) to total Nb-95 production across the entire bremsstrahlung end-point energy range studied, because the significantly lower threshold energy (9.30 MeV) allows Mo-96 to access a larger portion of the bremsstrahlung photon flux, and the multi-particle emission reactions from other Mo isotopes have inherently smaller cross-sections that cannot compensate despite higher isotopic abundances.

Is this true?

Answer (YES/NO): NO